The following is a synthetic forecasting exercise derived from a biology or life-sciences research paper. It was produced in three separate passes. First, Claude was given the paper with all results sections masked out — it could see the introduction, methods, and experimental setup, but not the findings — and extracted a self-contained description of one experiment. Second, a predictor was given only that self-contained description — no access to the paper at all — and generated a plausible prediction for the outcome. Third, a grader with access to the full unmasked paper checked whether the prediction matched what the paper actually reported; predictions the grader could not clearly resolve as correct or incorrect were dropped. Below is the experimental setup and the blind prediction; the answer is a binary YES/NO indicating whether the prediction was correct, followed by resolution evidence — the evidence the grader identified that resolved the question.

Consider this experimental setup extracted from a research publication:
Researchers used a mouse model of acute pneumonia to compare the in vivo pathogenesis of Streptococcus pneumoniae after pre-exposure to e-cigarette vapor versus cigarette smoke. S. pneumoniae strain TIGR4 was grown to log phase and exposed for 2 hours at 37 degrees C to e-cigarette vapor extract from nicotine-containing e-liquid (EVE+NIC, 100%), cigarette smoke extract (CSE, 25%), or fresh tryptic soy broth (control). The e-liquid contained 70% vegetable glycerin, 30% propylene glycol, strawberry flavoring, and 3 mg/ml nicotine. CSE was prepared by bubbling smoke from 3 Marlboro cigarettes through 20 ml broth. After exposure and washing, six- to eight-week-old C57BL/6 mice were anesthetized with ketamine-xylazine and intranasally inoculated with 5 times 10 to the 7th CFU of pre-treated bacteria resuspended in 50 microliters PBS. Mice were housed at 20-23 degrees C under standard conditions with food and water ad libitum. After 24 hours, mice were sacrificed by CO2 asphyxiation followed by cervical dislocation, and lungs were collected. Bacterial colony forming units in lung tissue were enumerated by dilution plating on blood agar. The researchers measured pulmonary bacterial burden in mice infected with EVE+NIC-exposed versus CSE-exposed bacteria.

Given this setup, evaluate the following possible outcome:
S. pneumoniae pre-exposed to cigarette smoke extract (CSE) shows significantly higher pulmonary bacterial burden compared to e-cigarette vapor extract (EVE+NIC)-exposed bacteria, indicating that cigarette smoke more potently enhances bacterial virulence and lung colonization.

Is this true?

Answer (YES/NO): NO